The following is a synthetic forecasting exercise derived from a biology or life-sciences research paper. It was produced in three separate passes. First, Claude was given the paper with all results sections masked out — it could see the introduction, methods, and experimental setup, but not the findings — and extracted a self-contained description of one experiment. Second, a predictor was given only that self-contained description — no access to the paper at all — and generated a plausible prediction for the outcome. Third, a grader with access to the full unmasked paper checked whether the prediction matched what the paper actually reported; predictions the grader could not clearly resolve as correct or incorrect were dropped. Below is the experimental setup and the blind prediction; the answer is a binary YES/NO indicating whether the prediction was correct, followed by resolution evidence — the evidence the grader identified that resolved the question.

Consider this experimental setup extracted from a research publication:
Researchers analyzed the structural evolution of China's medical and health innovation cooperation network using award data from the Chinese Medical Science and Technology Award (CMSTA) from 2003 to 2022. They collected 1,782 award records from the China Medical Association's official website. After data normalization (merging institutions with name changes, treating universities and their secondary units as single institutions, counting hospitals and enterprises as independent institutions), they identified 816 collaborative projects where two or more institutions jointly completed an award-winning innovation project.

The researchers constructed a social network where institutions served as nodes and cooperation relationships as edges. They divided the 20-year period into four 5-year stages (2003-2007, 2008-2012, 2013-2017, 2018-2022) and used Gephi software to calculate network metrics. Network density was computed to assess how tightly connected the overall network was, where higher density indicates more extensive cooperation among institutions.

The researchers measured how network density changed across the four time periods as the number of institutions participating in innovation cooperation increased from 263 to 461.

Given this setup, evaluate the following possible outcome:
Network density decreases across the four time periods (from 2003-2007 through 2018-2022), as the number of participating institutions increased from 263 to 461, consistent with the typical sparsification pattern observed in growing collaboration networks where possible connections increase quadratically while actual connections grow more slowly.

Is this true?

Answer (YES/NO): YES